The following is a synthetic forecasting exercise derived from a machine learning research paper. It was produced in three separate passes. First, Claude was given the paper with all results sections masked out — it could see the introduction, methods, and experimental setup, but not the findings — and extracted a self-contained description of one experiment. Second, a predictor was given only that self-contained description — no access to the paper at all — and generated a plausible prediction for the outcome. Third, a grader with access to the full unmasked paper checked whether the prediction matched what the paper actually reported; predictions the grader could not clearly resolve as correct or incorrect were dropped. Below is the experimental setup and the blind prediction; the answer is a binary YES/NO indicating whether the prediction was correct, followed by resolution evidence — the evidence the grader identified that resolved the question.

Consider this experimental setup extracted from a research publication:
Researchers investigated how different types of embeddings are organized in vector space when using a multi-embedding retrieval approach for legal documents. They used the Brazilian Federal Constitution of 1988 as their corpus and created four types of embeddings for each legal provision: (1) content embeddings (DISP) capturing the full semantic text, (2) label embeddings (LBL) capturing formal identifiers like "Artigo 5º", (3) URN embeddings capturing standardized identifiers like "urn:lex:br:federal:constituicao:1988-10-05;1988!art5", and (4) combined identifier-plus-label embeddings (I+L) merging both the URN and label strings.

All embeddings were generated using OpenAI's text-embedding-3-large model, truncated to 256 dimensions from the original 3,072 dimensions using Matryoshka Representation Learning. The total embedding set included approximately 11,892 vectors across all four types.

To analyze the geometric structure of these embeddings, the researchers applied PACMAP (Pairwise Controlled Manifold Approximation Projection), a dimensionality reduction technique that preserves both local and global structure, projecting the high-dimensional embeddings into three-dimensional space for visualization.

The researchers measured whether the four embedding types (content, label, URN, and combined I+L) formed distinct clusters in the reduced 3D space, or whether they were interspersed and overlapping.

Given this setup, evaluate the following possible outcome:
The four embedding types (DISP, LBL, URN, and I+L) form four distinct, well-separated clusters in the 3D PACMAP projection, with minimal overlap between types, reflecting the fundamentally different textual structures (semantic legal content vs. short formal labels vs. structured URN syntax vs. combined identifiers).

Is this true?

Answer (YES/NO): YES